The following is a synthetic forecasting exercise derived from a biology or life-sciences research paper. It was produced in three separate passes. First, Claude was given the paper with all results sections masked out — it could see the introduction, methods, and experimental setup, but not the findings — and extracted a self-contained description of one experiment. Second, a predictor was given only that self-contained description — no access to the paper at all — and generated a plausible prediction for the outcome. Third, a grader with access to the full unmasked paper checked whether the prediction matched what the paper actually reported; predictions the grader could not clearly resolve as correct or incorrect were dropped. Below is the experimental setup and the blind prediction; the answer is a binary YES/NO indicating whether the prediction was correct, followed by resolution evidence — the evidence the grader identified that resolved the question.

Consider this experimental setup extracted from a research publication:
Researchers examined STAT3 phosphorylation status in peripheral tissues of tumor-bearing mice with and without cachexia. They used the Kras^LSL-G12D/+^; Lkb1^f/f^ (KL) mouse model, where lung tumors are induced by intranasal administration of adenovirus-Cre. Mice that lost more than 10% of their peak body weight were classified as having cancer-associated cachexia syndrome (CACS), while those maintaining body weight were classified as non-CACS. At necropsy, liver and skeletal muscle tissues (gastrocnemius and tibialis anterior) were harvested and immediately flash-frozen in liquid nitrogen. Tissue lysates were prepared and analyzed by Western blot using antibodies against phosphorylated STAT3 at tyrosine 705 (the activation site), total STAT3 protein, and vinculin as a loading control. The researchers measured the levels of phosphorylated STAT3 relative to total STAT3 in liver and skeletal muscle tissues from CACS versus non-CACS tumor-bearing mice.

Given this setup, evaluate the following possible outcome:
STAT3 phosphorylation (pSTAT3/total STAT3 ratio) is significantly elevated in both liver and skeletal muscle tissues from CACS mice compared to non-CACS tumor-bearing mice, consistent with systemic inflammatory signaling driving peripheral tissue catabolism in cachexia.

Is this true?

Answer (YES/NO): YES